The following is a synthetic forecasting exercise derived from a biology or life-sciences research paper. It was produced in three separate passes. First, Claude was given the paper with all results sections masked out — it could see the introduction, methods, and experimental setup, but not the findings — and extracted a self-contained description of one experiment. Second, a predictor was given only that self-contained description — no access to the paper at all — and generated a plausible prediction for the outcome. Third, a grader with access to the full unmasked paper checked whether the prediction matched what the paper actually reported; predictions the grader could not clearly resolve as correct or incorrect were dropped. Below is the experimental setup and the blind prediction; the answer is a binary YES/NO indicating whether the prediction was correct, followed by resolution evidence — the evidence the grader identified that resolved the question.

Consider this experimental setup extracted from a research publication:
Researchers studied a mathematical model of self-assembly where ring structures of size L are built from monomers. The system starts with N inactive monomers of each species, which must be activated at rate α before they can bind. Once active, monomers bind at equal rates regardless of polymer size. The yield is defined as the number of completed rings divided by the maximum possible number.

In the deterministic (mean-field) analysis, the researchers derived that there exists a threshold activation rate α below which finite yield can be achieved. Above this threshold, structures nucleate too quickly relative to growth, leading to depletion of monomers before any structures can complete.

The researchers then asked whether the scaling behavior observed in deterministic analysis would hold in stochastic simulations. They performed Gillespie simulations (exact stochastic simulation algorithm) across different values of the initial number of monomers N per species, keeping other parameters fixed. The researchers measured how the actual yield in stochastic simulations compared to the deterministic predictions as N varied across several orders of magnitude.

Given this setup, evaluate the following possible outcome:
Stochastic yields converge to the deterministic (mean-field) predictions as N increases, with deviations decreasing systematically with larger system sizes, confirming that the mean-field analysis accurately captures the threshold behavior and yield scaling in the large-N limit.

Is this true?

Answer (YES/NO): YES